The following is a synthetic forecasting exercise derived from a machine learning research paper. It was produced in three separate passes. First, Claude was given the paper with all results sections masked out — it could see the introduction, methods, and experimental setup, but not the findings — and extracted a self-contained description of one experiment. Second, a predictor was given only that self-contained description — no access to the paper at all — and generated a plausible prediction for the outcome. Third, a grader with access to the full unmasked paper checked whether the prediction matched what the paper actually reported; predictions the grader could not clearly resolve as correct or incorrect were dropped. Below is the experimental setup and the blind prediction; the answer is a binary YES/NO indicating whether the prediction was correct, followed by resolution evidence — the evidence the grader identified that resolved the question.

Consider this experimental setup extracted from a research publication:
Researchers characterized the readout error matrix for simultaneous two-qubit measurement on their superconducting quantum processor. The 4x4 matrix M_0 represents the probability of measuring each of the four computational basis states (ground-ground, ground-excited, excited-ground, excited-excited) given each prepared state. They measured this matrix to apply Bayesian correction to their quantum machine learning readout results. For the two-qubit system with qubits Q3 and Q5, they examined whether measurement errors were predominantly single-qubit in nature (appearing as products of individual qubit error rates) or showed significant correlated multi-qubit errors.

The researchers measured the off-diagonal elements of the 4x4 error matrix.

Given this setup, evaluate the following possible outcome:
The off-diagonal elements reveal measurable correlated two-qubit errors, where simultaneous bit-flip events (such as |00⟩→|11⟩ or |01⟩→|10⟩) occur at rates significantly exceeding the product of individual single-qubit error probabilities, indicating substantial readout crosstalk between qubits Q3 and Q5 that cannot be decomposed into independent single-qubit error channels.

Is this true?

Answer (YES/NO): NO